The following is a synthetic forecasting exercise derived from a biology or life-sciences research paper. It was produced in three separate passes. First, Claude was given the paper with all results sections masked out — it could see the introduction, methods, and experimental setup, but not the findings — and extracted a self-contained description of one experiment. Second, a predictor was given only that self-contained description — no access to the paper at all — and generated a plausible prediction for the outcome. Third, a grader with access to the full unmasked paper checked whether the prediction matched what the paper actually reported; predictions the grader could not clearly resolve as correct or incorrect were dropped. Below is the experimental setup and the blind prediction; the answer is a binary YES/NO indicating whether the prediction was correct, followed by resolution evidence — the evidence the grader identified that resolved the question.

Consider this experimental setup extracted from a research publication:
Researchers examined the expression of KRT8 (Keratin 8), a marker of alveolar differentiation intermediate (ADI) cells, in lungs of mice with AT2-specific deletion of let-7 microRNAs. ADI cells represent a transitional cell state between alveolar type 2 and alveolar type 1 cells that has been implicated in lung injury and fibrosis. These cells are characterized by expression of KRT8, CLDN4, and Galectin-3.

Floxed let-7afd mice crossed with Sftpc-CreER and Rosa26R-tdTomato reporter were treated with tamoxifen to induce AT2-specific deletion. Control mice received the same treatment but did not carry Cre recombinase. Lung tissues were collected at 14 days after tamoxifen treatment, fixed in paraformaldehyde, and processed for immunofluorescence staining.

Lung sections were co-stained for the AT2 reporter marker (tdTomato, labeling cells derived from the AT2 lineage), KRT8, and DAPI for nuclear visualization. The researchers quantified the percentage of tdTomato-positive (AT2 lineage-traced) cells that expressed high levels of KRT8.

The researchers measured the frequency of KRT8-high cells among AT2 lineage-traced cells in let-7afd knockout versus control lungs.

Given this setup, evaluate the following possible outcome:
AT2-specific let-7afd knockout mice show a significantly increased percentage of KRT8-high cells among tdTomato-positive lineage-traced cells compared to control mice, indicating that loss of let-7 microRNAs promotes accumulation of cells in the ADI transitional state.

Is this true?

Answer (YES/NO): YES